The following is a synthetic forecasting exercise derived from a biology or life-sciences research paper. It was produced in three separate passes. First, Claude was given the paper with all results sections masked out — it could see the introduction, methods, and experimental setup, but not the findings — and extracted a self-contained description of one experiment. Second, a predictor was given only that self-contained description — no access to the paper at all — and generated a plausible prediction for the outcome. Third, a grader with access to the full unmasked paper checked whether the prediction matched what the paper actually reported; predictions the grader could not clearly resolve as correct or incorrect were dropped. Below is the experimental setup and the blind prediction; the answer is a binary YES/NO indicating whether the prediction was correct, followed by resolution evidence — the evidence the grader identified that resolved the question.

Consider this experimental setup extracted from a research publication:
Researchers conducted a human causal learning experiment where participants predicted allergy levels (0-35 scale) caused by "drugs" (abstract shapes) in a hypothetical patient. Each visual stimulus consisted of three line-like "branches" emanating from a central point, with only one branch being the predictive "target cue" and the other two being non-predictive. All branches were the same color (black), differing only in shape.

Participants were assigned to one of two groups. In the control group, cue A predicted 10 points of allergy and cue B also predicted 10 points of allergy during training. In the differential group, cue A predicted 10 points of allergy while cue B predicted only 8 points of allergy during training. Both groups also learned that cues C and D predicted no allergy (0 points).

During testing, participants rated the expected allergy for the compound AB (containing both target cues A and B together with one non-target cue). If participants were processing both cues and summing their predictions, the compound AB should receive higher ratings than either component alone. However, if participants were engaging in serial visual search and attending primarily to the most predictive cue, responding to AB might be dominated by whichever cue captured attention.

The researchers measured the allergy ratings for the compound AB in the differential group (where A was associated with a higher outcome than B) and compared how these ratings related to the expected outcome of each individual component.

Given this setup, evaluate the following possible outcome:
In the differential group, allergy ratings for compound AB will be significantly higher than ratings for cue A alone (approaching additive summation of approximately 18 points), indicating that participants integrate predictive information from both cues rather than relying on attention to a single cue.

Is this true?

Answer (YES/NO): NO